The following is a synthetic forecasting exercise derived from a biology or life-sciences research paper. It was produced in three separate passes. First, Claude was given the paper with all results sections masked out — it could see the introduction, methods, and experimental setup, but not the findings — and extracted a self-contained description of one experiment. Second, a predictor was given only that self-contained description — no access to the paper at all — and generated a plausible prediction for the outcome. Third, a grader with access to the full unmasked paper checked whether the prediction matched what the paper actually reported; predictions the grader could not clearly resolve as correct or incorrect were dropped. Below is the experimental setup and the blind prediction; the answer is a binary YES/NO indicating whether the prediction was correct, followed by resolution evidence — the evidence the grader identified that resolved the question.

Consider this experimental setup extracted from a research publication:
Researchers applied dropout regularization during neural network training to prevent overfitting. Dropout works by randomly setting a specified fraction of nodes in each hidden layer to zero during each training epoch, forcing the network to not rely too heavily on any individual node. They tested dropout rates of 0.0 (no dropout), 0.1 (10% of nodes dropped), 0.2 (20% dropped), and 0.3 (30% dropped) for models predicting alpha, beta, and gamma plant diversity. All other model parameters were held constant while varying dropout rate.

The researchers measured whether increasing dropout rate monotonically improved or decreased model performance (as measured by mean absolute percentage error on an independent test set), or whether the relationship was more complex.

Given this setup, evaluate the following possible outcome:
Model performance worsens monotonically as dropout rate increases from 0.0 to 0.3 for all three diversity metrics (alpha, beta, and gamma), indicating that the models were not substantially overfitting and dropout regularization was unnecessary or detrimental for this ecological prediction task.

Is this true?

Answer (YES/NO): NO